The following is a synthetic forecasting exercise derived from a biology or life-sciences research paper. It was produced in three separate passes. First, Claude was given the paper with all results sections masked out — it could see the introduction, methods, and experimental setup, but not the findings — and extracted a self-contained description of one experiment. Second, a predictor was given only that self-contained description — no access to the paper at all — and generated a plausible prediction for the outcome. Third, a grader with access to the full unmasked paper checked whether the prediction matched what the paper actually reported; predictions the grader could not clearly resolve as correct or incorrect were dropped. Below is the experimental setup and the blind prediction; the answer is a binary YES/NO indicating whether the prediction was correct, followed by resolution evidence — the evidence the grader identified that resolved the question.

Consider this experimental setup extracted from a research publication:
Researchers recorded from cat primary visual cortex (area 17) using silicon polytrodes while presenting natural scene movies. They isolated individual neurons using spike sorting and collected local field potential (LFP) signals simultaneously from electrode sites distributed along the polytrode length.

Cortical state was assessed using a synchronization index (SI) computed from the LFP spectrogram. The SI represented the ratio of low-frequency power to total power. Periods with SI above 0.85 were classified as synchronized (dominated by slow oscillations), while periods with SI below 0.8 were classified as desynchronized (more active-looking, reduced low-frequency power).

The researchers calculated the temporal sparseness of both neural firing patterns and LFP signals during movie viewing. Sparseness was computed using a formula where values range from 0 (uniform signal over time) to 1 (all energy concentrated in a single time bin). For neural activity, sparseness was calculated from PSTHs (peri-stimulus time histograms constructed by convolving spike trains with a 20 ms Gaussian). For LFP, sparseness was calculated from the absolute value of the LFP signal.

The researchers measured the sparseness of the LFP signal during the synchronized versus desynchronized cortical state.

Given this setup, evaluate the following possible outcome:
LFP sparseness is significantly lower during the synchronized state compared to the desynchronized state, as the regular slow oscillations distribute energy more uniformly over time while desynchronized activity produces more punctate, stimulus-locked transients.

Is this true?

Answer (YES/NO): NO